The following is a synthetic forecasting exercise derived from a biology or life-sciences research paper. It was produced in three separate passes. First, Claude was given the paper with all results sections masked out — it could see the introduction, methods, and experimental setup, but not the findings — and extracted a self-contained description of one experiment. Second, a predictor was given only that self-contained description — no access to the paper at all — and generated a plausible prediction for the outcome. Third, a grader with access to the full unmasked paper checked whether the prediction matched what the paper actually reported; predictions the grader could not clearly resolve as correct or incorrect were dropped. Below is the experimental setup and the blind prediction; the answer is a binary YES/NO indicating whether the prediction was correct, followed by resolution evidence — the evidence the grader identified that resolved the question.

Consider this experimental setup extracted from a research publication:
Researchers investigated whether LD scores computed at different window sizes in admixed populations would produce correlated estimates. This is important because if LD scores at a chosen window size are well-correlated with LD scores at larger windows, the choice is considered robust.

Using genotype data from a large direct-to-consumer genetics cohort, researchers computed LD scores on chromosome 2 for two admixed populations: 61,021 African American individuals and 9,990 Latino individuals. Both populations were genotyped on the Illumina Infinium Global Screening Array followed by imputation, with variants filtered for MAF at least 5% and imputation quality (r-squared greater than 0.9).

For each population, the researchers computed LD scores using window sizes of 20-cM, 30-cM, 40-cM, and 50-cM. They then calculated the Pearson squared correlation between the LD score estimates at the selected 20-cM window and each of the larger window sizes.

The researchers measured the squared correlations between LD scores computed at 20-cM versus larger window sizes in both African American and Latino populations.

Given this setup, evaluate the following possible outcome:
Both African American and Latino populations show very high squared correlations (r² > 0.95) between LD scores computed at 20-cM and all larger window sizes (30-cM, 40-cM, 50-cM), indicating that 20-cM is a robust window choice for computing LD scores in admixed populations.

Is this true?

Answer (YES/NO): YES